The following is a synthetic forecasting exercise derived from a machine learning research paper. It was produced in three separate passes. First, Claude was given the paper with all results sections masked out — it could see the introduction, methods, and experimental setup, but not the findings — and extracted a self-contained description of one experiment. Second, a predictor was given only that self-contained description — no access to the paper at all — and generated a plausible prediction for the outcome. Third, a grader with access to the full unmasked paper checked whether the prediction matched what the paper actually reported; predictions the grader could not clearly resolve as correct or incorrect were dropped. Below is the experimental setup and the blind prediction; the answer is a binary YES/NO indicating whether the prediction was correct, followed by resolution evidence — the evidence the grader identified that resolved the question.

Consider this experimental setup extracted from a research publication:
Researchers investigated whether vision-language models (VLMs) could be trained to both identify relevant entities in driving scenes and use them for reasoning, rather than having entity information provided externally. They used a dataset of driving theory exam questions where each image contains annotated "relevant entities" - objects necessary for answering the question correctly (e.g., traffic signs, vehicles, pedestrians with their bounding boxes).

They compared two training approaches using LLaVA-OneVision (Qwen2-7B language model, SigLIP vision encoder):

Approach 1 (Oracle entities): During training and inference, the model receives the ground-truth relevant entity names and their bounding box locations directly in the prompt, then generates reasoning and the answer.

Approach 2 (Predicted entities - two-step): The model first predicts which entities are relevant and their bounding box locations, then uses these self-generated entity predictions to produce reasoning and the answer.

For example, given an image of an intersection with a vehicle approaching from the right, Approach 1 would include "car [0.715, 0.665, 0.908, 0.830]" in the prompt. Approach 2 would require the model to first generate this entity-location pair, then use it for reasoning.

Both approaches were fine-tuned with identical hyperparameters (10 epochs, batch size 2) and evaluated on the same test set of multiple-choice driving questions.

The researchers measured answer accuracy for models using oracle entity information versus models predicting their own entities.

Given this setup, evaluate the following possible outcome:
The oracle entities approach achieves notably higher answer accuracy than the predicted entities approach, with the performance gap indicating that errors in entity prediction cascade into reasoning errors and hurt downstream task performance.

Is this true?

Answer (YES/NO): YES